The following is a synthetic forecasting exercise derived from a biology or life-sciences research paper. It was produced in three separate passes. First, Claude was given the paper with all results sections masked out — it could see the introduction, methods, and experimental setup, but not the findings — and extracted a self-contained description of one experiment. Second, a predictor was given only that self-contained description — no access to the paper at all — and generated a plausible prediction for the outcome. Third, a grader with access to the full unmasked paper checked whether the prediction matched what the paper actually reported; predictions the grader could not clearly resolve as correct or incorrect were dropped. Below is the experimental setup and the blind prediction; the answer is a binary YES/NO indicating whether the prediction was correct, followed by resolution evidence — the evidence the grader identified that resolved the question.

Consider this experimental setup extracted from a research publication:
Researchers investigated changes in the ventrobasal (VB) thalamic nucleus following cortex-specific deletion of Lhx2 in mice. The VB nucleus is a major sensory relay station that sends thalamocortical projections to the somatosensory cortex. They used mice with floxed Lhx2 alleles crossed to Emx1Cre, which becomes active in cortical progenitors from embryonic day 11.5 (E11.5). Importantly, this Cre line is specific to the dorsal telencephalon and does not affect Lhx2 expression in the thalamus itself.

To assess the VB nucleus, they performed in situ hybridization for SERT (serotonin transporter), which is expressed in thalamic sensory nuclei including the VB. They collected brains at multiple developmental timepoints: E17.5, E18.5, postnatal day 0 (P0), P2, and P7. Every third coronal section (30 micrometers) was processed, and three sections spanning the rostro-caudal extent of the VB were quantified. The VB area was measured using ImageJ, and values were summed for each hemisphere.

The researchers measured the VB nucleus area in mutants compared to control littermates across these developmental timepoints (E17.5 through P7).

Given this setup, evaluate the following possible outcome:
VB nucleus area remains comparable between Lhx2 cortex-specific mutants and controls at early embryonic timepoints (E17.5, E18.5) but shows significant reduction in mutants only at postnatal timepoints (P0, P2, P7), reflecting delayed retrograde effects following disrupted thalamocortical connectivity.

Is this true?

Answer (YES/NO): NO